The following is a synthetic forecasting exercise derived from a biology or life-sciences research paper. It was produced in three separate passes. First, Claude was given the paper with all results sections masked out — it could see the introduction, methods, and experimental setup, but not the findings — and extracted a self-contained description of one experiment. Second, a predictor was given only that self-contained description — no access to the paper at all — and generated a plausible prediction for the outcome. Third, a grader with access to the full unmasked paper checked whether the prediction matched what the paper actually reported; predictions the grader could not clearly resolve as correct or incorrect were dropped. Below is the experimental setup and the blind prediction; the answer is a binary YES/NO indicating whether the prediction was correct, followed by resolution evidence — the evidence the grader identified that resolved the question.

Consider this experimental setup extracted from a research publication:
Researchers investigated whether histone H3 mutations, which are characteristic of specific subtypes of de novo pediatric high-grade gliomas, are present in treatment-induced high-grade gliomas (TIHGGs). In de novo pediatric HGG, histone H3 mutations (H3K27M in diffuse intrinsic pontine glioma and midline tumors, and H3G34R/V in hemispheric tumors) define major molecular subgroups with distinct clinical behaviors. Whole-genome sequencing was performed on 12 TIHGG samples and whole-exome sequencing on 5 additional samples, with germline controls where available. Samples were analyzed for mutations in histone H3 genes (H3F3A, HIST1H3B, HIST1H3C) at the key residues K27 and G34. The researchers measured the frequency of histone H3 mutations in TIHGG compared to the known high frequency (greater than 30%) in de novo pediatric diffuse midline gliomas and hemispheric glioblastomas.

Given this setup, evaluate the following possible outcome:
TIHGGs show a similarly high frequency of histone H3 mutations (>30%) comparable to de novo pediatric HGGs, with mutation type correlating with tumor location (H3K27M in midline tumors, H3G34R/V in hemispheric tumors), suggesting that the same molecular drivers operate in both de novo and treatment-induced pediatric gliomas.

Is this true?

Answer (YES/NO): NO